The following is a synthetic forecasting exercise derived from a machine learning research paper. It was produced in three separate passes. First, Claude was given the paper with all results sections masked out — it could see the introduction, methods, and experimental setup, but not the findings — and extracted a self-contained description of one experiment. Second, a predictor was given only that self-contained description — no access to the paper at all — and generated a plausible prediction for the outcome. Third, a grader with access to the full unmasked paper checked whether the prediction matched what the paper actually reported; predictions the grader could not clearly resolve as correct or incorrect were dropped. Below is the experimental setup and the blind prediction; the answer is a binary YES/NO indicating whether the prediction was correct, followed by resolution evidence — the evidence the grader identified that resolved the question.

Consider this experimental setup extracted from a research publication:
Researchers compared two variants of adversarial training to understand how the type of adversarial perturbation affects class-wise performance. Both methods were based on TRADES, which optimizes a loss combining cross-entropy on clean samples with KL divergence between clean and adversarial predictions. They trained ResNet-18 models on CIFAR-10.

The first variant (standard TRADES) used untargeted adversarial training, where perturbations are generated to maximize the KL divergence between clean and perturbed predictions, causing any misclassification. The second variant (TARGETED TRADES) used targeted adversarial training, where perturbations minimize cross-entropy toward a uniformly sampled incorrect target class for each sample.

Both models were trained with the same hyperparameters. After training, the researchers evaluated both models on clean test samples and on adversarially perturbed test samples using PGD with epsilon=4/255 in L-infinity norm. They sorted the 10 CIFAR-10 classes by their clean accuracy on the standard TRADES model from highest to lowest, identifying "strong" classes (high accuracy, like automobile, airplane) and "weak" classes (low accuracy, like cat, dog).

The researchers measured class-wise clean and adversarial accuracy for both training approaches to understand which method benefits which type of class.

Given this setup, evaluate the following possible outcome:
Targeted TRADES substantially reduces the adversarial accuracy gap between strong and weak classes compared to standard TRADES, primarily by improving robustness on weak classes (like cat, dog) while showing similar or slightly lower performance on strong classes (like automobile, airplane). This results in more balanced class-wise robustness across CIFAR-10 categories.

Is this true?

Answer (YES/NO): NO